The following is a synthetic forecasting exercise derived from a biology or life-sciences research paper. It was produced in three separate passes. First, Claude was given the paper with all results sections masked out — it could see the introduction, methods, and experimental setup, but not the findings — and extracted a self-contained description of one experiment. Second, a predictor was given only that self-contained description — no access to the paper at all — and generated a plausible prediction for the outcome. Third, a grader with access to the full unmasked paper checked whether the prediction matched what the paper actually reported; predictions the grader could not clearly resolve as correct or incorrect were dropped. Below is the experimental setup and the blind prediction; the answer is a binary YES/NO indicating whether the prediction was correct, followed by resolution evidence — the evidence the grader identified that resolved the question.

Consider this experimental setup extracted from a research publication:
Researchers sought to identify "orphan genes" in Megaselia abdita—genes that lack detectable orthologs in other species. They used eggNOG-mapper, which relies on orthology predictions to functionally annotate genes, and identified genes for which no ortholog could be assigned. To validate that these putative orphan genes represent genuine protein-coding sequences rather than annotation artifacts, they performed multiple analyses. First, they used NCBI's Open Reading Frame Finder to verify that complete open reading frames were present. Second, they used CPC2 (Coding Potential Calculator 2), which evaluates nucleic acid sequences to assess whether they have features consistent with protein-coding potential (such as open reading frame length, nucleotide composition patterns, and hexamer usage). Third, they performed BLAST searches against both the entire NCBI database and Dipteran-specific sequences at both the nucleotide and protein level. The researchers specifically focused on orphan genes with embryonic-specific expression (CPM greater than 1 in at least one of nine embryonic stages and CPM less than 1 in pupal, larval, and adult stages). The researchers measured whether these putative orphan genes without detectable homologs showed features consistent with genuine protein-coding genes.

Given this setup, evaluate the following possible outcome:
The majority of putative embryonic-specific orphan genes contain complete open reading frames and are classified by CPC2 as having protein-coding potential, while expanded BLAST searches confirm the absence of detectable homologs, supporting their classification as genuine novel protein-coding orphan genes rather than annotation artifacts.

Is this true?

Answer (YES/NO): YES